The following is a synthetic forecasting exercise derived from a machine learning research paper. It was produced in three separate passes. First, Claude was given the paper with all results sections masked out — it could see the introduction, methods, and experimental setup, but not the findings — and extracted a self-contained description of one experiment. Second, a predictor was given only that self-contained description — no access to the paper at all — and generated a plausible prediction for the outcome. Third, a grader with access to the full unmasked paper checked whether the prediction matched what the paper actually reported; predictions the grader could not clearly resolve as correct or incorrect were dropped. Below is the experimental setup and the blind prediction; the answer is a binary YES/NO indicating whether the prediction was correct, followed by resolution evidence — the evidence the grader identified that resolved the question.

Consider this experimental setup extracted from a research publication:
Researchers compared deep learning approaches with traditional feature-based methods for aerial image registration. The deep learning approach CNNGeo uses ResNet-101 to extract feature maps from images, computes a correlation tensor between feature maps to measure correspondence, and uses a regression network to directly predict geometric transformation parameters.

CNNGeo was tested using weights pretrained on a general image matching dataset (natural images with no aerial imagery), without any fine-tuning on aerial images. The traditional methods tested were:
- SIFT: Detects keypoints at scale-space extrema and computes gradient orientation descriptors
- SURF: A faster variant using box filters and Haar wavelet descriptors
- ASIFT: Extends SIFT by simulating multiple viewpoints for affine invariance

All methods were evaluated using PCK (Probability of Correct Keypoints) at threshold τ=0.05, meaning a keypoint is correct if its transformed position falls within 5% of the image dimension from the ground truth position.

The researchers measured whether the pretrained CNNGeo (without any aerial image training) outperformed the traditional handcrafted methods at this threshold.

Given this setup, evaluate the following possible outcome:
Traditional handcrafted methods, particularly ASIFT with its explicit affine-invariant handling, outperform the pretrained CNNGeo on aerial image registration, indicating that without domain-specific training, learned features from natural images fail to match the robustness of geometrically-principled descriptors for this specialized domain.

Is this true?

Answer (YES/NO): YES